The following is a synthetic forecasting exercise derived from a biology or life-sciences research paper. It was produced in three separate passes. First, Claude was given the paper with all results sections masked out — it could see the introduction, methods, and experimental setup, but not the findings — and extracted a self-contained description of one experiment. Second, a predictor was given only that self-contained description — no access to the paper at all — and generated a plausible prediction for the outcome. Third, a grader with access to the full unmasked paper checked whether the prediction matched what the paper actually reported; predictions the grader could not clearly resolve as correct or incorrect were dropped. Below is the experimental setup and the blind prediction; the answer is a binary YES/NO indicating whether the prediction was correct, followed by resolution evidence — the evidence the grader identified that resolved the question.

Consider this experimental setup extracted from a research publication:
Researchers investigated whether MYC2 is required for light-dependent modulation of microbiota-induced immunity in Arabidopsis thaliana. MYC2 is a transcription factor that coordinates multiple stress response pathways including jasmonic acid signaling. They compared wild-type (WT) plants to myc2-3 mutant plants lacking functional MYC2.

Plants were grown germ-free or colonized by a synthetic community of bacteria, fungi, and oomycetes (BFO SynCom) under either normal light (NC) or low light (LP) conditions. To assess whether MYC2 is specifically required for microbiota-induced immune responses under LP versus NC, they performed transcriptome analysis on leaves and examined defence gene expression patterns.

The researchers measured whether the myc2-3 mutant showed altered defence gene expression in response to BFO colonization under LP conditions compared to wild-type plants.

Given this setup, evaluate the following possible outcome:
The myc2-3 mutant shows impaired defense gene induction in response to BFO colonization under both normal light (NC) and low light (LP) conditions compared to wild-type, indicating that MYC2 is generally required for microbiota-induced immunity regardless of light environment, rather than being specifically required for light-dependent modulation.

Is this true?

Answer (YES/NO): NO